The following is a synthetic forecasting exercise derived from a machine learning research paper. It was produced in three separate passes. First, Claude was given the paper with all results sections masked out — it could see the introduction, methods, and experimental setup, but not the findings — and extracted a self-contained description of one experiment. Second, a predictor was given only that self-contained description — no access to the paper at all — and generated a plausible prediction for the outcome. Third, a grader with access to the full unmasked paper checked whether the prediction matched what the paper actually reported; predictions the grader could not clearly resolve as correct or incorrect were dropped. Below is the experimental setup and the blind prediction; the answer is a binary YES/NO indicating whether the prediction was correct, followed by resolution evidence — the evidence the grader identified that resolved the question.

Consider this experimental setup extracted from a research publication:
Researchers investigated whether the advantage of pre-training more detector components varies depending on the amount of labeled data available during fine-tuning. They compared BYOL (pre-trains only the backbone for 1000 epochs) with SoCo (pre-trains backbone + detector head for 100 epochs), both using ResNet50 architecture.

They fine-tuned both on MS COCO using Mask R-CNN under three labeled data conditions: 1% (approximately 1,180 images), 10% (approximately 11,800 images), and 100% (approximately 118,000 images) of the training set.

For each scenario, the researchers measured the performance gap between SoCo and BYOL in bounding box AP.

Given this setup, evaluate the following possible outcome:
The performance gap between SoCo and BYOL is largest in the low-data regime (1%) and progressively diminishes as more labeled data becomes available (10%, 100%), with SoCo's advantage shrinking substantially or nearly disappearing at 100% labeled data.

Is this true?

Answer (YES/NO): NO